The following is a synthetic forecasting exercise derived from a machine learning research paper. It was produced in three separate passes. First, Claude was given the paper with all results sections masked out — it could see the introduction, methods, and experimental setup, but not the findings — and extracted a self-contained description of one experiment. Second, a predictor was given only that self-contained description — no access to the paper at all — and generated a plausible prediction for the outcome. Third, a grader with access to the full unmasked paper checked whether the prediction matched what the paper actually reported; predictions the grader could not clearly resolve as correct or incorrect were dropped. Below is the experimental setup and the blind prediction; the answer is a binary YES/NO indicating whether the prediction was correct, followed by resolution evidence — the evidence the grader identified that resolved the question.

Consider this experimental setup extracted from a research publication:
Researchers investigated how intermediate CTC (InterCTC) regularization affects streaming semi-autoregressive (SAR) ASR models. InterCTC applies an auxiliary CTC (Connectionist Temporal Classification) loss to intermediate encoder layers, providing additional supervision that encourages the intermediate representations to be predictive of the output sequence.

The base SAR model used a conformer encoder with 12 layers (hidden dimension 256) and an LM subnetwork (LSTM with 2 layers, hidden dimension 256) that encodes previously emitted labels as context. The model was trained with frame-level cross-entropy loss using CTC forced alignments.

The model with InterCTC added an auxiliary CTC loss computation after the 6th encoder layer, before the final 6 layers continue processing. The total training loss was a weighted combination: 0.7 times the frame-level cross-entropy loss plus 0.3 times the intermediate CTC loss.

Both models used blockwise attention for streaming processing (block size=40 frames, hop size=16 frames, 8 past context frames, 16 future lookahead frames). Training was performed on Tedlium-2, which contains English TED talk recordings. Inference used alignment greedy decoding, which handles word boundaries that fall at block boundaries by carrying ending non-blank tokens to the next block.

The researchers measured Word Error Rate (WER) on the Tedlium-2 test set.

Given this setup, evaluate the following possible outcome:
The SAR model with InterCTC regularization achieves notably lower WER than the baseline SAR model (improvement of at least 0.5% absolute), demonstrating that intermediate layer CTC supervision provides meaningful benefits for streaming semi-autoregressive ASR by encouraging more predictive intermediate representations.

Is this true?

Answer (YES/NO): NO